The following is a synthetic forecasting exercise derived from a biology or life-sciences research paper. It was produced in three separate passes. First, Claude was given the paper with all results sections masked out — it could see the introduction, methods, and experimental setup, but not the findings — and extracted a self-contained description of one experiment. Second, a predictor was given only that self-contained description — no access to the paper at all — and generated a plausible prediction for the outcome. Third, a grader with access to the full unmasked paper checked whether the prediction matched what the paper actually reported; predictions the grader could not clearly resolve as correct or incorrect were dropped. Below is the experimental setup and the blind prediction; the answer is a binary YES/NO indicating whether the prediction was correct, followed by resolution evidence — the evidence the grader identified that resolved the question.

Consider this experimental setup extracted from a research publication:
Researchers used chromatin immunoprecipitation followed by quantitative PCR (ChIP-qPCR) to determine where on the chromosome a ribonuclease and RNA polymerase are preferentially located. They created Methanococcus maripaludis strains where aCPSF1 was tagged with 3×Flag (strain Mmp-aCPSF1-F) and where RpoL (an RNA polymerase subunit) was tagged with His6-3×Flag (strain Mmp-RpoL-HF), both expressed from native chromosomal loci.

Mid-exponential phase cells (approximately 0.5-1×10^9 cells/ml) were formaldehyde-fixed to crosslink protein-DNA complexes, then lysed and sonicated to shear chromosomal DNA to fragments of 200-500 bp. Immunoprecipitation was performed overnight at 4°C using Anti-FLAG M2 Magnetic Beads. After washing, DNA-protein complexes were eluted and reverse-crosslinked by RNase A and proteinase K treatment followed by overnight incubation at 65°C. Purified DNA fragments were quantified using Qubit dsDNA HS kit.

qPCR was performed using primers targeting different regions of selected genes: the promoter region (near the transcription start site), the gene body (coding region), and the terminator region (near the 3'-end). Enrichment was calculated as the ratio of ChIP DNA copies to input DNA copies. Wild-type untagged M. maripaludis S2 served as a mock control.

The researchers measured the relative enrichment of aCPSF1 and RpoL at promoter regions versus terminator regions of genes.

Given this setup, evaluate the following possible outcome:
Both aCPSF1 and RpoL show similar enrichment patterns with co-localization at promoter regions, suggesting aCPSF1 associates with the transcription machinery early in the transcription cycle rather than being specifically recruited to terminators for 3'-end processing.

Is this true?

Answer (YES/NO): NO